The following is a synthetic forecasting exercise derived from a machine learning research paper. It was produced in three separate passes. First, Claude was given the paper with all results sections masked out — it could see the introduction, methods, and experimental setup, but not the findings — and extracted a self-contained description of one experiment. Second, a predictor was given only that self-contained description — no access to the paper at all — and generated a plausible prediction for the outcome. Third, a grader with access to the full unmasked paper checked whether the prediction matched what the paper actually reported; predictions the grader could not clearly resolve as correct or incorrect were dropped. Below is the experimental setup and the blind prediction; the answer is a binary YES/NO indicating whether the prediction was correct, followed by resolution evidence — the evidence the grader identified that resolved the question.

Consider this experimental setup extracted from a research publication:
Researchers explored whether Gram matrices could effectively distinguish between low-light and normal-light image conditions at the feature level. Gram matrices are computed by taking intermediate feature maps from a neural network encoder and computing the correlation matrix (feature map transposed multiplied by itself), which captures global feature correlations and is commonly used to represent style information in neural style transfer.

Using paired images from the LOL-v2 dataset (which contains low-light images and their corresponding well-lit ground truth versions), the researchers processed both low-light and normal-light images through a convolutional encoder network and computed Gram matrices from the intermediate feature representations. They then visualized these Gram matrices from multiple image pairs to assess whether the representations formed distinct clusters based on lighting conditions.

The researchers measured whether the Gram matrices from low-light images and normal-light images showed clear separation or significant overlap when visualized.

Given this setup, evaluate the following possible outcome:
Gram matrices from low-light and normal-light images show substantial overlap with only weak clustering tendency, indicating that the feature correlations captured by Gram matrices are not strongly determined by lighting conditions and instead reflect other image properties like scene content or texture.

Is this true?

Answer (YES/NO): YES